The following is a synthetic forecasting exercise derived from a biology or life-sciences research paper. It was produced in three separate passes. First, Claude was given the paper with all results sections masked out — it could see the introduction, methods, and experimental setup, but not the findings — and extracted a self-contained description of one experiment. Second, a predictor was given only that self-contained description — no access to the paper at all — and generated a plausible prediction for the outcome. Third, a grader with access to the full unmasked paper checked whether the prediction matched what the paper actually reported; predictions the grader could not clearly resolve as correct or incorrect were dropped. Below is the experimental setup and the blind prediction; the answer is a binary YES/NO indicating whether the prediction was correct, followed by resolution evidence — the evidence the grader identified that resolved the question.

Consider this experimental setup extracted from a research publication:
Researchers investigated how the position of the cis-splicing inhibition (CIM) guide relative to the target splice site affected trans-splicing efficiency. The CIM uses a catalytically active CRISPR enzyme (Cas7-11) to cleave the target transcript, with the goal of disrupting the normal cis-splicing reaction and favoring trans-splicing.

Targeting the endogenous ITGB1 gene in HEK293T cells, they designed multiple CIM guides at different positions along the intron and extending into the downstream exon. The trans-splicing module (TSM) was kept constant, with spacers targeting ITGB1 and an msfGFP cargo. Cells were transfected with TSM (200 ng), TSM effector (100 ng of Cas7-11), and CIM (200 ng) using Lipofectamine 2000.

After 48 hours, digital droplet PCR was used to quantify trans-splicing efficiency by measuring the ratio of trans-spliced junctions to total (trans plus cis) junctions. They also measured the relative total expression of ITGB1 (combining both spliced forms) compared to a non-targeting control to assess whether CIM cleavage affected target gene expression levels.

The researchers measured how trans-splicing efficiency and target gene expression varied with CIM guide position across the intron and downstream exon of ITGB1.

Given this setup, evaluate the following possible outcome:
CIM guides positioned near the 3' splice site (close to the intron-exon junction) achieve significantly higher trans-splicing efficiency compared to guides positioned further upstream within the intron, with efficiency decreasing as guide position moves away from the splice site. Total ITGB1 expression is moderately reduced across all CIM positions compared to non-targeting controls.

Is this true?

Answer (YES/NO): NO